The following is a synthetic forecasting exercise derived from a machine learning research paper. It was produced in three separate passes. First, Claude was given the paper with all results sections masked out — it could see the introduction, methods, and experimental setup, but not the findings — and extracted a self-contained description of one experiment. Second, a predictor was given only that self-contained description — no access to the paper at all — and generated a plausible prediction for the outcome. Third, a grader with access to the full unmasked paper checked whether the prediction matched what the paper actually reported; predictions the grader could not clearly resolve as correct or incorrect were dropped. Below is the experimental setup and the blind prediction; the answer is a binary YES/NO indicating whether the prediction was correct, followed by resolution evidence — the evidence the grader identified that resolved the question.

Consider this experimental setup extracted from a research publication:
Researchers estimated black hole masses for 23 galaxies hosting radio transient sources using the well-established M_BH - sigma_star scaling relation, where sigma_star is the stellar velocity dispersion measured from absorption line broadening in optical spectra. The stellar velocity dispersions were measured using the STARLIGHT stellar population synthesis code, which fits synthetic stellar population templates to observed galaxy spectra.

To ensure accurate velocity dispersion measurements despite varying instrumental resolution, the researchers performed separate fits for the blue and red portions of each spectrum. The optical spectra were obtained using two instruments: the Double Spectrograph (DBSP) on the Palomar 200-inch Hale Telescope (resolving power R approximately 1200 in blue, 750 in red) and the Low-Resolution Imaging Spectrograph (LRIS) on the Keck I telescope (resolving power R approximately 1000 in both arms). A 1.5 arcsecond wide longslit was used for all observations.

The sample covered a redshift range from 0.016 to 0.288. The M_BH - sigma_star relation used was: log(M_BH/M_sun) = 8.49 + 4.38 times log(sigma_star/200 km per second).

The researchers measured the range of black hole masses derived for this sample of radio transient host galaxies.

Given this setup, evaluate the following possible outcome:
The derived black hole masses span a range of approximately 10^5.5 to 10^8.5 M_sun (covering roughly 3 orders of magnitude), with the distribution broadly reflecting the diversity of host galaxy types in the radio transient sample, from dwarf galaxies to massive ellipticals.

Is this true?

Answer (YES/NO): NO